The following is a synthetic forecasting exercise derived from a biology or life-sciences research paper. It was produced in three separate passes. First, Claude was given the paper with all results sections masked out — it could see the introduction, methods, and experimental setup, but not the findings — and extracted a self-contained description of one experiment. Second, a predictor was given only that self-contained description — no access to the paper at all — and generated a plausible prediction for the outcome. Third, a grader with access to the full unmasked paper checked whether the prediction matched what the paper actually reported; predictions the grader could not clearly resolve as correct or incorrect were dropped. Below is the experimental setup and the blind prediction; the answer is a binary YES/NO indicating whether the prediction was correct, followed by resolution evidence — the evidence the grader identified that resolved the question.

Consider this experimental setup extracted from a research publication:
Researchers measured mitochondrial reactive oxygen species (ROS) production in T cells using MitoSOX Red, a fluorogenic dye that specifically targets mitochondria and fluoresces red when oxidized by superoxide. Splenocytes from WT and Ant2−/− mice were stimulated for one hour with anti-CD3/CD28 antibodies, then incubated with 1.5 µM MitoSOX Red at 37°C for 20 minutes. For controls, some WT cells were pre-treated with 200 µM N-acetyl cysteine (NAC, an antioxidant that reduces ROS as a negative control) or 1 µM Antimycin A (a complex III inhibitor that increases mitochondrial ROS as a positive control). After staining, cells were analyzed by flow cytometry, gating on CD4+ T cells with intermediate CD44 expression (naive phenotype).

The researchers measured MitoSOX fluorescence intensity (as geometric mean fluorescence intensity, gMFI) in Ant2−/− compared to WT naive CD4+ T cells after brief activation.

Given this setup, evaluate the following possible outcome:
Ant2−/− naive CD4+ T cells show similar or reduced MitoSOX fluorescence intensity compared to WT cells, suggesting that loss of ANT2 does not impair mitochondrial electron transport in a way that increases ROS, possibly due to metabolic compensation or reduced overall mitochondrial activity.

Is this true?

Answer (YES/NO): NO